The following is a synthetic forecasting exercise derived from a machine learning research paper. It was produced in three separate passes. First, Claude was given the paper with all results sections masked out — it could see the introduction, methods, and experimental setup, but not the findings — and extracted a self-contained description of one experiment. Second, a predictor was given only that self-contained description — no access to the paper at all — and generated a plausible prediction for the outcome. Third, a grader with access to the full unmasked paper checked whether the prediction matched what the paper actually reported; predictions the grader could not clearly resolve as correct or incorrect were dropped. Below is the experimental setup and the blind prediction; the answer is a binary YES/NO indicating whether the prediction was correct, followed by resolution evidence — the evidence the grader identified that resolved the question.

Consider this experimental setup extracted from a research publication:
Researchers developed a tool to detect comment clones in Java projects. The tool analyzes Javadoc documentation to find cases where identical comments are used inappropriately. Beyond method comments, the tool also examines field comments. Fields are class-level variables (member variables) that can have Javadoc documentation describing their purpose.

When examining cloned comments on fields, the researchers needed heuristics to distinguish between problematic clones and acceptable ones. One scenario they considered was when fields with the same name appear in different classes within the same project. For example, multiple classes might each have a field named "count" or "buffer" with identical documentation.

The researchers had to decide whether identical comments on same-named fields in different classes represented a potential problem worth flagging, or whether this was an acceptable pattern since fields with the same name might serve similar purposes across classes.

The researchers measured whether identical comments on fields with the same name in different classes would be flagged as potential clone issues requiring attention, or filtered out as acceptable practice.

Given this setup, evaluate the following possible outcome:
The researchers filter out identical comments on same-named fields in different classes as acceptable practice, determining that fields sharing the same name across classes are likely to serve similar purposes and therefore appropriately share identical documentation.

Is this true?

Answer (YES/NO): YES